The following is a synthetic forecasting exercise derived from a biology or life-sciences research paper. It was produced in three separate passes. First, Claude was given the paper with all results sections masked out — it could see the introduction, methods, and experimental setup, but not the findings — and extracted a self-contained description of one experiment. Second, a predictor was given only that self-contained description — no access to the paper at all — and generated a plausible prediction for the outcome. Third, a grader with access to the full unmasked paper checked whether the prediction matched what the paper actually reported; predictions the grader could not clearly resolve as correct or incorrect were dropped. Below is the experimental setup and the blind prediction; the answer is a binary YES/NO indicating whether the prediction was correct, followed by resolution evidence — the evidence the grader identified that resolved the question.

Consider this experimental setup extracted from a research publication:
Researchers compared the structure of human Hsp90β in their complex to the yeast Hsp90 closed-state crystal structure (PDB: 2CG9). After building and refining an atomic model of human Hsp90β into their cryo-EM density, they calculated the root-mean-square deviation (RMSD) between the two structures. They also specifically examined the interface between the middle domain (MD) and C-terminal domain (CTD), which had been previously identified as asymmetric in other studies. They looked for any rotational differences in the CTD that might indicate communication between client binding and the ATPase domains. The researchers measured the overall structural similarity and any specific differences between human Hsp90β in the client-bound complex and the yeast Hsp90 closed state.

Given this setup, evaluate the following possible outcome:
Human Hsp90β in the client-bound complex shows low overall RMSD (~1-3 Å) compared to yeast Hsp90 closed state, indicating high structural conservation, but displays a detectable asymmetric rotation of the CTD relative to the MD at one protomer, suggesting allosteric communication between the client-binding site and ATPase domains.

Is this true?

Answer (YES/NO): NO